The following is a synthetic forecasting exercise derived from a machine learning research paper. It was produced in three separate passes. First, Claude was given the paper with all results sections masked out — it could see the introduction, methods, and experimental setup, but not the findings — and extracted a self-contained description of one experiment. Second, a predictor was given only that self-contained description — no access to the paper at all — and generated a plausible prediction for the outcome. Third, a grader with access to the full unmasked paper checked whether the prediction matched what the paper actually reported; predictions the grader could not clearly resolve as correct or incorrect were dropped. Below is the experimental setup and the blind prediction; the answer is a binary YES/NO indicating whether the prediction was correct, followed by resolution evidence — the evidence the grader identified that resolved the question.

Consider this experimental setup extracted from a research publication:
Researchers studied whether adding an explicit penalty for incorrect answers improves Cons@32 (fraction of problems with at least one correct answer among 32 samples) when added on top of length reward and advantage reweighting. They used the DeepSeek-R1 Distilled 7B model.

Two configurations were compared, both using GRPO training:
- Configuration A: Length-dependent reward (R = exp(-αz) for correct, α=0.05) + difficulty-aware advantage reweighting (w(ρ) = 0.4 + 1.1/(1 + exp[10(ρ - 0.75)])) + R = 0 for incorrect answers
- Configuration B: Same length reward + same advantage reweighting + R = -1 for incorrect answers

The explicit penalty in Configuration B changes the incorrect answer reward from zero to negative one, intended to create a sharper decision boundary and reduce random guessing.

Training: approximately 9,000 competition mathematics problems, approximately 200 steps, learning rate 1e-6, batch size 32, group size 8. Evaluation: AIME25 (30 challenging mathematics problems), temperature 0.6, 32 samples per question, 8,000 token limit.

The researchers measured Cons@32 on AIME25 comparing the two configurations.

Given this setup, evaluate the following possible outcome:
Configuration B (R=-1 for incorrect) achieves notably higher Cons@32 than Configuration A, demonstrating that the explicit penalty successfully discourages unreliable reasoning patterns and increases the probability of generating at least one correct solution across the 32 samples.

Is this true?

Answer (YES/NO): NO